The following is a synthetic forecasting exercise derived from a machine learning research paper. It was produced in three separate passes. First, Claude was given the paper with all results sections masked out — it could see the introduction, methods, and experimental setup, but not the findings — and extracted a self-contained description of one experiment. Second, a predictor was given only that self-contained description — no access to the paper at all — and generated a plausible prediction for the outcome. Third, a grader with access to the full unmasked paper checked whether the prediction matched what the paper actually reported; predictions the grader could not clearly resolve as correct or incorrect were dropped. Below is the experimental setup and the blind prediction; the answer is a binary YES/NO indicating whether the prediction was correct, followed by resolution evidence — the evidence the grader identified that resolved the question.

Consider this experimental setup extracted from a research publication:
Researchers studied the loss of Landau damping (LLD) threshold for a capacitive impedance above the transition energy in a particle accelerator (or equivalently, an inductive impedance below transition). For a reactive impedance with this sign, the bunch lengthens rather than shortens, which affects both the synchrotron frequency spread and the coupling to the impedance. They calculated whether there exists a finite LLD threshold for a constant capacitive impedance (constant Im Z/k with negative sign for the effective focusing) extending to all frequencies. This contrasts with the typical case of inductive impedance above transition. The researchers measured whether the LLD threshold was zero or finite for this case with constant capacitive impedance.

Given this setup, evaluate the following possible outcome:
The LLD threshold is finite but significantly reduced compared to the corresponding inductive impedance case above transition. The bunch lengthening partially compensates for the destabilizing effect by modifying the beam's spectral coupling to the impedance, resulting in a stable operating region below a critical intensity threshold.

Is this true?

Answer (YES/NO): NO